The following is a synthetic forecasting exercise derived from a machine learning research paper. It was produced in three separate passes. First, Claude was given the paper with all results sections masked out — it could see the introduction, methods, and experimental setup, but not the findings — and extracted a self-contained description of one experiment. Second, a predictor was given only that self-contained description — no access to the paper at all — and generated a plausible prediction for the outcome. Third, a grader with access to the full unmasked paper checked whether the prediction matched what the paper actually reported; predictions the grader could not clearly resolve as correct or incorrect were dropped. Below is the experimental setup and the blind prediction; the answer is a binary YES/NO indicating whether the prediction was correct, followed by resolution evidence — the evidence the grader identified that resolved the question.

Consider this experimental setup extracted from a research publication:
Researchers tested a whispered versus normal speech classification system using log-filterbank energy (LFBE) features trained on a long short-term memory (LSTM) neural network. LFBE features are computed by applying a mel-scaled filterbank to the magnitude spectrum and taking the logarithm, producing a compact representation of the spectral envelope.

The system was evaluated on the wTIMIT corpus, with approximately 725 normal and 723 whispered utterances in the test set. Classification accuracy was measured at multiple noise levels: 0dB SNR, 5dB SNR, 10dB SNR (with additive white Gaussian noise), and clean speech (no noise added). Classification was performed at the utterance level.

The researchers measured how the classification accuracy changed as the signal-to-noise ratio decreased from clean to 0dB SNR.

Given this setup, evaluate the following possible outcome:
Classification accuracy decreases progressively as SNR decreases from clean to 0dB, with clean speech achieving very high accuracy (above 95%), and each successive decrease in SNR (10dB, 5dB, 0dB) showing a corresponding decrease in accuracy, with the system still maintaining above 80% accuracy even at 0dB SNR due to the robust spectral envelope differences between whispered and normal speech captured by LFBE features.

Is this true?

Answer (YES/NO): YES